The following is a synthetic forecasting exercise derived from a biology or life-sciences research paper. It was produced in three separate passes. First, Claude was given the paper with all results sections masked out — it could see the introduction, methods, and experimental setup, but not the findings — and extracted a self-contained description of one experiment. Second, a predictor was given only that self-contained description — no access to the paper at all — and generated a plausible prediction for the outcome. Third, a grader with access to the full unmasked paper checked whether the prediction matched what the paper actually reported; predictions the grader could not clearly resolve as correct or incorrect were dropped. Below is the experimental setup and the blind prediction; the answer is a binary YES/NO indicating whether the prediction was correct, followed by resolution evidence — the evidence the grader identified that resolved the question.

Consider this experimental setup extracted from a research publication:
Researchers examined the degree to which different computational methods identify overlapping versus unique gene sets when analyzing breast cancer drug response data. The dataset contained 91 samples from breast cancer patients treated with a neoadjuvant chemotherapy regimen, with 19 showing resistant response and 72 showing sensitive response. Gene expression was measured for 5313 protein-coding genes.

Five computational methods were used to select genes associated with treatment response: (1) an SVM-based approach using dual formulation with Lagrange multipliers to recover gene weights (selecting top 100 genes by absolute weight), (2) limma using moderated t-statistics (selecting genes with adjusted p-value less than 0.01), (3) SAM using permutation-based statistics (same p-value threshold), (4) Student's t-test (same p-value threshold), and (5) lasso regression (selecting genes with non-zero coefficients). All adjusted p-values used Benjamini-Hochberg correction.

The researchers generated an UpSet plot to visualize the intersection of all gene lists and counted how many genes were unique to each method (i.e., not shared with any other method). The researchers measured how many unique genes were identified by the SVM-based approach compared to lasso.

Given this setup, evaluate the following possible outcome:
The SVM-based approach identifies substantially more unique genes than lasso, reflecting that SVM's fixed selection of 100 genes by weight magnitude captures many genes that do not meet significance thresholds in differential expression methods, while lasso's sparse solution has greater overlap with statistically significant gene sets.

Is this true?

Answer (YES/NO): YES